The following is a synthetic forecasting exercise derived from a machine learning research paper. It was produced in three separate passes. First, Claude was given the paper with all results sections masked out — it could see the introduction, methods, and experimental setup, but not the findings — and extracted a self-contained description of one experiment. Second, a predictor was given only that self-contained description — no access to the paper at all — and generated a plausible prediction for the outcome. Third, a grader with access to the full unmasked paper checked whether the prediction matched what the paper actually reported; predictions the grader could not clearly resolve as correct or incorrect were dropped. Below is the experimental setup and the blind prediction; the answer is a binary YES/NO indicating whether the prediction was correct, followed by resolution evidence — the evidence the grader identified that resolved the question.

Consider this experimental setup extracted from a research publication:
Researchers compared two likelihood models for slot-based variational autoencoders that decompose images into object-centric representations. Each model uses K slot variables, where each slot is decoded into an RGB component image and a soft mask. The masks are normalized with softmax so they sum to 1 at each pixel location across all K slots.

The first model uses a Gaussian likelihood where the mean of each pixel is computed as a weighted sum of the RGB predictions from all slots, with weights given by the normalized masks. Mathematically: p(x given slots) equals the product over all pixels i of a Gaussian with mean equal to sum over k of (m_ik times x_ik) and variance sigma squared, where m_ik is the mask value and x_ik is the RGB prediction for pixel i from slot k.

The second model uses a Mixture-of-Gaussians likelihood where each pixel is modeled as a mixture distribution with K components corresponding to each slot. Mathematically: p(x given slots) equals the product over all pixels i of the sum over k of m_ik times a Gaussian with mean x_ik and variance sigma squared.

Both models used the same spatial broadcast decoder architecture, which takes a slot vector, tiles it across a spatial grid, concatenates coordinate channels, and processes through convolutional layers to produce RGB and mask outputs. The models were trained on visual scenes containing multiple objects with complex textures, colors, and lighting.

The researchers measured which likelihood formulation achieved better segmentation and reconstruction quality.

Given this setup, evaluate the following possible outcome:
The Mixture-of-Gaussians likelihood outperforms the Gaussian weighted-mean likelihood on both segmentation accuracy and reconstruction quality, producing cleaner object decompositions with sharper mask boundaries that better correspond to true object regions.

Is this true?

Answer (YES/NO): YES